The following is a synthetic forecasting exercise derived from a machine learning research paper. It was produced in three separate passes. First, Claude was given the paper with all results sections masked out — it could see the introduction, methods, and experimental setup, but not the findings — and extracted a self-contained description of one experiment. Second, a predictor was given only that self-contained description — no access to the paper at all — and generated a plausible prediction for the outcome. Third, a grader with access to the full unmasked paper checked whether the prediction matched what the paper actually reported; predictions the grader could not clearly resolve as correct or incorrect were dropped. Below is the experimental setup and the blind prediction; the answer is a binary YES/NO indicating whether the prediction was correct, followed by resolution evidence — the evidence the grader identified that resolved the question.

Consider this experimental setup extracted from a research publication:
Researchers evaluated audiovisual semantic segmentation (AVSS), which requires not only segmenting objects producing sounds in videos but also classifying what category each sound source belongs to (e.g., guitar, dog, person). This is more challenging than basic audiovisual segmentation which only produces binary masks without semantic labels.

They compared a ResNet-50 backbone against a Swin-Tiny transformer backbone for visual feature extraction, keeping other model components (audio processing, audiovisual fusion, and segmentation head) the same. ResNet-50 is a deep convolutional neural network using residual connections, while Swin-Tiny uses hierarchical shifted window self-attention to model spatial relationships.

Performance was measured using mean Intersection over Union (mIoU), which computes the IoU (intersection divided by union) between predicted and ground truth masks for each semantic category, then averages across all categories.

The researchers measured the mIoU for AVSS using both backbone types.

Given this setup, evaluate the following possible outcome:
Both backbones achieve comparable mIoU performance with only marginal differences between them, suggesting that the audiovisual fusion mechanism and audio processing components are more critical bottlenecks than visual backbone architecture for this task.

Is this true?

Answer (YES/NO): NO